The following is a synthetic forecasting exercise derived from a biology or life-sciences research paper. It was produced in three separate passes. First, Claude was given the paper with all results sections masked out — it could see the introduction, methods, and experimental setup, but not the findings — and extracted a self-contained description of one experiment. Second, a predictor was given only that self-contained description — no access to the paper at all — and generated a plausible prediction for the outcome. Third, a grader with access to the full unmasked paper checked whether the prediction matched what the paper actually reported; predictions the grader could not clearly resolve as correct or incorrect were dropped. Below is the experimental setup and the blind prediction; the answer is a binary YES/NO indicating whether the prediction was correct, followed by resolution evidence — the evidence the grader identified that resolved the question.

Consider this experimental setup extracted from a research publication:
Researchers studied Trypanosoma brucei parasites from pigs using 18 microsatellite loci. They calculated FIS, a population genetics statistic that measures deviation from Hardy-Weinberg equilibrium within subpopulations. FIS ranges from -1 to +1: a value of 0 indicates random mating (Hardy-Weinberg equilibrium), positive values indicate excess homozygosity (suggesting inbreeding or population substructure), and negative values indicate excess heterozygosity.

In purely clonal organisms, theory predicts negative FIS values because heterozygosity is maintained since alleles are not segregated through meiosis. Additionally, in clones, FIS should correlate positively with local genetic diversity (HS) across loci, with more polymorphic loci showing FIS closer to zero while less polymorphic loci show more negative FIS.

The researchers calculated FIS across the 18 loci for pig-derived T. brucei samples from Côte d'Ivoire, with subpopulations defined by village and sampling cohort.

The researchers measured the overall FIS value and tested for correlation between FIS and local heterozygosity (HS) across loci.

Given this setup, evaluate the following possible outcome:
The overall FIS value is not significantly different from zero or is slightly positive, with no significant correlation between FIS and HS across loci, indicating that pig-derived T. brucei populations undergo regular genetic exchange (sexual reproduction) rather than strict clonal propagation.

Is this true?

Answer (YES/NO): NO